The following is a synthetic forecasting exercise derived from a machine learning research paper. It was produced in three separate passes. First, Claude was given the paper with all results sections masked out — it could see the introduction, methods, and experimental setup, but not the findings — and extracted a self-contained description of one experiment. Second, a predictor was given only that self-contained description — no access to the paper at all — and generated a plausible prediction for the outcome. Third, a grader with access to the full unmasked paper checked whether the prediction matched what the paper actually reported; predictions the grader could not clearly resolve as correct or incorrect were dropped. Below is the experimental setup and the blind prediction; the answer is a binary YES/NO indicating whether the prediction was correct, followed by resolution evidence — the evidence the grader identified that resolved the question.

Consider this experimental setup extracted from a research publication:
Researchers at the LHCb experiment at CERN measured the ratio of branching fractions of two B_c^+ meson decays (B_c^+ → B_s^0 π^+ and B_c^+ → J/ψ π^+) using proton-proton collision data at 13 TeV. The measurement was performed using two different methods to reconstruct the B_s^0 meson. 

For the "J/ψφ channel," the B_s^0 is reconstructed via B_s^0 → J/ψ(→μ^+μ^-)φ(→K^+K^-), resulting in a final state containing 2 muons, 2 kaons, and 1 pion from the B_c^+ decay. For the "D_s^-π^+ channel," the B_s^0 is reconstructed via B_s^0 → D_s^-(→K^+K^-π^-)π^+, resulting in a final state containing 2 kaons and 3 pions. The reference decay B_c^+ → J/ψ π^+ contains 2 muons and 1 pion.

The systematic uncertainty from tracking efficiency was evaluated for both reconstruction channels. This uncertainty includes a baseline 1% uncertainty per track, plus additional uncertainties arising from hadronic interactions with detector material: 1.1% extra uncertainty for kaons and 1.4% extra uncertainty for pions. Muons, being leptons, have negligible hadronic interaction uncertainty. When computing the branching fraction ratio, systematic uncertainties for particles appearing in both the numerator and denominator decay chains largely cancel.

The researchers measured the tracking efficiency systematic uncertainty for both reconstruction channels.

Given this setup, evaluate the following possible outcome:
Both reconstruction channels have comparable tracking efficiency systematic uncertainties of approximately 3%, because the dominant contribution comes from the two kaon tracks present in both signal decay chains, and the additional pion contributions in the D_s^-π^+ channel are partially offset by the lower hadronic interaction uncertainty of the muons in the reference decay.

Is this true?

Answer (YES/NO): NO